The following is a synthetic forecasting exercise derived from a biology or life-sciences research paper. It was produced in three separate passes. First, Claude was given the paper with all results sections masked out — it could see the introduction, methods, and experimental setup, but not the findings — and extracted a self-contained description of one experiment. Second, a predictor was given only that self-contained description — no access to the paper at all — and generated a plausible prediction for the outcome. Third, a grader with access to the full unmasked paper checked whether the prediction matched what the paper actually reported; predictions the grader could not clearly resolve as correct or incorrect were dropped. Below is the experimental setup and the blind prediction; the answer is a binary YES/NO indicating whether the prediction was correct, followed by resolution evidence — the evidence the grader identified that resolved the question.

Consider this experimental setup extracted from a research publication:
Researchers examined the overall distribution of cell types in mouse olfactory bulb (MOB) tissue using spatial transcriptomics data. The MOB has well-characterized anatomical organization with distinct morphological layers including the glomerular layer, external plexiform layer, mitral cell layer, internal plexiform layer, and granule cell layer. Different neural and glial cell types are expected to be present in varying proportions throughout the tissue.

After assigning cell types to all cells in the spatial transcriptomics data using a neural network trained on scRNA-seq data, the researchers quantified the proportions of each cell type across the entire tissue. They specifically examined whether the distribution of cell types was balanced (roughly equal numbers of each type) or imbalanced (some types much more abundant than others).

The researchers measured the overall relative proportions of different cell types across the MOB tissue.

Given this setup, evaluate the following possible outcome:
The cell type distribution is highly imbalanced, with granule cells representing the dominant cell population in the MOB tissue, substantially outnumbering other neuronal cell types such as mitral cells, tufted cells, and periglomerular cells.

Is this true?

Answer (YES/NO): YES